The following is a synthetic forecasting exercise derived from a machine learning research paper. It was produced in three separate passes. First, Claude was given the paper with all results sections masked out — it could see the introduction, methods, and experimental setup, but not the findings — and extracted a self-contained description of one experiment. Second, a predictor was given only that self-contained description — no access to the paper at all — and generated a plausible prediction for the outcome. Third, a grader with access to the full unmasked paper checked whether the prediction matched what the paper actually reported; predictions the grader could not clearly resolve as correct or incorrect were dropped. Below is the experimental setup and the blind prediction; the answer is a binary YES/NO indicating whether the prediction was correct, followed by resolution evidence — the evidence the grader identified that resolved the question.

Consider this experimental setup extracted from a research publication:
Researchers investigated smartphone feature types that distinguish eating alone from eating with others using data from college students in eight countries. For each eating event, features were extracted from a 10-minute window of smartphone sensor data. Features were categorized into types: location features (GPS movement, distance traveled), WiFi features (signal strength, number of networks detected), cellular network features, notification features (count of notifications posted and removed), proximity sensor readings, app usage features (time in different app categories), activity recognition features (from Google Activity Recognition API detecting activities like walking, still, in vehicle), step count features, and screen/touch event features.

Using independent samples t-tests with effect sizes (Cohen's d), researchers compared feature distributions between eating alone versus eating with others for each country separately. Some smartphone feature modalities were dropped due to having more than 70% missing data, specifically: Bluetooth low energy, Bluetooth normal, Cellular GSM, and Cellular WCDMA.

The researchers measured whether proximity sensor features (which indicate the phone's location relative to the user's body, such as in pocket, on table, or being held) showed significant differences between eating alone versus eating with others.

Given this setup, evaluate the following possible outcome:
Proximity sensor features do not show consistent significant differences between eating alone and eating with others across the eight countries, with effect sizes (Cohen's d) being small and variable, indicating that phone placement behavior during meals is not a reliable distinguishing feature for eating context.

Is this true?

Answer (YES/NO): NO